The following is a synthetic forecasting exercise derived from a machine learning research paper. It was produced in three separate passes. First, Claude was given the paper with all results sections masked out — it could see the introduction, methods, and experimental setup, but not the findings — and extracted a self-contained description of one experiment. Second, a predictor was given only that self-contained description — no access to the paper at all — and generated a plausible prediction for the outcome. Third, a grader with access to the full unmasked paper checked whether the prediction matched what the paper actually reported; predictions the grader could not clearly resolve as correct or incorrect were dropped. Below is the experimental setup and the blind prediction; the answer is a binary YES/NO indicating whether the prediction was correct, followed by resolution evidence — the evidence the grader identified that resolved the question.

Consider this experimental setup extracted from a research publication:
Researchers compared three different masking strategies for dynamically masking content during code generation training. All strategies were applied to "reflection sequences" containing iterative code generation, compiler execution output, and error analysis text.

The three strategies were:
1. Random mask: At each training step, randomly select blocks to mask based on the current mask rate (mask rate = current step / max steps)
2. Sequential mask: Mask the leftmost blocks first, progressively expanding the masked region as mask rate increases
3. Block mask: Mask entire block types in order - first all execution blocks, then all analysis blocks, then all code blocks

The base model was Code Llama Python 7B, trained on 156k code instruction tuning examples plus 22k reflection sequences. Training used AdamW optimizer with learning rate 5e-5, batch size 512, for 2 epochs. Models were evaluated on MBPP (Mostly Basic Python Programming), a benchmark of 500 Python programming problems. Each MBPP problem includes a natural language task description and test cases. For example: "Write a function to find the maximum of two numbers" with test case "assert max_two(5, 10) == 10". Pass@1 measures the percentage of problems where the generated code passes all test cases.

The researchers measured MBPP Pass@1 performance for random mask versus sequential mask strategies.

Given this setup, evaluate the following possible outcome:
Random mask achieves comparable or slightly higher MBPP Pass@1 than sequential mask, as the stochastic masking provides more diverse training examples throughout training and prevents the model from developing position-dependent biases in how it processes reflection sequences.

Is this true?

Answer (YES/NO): NO